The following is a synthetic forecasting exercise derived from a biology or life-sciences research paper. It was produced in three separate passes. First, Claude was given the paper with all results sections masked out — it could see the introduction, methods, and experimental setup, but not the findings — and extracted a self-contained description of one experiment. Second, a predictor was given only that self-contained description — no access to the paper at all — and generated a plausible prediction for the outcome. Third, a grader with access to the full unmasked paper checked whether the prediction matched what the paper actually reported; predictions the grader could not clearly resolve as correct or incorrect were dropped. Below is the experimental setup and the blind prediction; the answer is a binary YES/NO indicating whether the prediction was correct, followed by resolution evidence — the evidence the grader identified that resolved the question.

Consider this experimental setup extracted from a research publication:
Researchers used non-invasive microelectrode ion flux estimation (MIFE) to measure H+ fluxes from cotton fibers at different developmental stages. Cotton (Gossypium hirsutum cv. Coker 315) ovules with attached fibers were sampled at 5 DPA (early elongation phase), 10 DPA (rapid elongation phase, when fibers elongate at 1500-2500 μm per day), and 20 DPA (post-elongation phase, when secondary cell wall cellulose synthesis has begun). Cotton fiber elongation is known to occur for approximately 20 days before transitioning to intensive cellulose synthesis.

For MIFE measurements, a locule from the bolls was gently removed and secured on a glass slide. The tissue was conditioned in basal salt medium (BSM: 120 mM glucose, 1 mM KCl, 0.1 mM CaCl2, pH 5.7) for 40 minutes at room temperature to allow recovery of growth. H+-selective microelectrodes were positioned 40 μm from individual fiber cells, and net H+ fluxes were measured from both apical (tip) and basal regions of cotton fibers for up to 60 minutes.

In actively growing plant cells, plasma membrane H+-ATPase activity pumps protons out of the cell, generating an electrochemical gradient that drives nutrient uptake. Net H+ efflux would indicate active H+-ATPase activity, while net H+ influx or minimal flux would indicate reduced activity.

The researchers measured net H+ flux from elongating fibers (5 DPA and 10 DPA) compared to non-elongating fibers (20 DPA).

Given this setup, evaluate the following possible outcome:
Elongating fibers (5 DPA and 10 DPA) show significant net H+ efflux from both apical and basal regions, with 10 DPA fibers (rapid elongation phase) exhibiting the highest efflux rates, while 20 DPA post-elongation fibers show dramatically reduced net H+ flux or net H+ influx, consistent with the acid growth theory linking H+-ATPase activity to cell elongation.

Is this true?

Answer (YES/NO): YES